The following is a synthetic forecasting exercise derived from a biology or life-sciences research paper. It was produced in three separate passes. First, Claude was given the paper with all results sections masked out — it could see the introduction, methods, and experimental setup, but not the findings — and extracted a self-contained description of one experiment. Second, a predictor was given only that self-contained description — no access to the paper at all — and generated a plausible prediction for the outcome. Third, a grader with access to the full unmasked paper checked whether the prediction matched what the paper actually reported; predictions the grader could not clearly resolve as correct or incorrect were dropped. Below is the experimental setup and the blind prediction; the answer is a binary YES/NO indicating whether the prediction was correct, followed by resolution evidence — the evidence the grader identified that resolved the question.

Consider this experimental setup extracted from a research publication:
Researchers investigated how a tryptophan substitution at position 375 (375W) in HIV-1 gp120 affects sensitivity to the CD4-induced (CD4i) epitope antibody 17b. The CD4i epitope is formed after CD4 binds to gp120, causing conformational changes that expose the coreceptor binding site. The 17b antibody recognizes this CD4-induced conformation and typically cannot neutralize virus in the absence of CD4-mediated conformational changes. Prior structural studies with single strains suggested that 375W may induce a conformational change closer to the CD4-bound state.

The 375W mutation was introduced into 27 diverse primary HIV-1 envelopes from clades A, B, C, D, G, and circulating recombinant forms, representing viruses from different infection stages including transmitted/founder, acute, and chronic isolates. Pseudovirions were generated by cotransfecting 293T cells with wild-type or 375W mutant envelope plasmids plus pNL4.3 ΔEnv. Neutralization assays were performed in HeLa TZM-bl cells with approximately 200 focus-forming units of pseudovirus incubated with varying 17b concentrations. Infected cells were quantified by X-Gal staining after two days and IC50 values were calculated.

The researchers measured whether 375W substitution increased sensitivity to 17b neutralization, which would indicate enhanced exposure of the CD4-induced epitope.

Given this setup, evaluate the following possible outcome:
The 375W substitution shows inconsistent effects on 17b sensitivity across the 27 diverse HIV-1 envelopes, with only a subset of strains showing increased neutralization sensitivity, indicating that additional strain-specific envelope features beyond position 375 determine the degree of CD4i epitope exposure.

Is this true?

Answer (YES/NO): NO